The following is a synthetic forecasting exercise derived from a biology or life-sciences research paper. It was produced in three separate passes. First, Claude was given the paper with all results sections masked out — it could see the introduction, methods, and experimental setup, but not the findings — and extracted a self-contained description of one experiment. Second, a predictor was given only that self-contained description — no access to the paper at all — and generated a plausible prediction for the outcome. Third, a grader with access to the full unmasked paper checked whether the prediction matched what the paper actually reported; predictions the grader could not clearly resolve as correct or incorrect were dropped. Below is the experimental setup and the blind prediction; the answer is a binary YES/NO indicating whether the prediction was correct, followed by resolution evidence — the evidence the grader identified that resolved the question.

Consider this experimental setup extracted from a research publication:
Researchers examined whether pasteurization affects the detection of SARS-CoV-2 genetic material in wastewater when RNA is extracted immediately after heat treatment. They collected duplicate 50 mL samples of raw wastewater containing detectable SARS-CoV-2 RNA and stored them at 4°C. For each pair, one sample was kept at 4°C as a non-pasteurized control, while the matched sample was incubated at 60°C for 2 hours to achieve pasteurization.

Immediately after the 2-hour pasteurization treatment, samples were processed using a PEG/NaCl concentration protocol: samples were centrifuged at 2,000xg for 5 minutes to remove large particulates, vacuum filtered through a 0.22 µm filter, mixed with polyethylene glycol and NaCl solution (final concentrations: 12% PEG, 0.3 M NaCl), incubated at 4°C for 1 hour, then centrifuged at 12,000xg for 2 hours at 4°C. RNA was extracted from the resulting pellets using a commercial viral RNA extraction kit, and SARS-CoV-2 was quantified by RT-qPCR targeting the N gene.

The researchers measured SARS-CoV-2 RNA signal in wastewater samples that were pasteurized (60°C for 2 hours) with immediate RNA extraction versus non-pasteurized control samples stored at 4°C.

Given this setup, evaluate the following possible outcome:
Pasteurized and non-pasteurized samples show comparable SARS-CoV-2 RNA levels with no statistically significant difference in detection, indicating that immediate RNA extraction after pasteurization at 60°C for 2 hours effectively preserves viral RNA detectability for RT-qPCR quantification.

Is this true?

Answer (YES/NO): YES